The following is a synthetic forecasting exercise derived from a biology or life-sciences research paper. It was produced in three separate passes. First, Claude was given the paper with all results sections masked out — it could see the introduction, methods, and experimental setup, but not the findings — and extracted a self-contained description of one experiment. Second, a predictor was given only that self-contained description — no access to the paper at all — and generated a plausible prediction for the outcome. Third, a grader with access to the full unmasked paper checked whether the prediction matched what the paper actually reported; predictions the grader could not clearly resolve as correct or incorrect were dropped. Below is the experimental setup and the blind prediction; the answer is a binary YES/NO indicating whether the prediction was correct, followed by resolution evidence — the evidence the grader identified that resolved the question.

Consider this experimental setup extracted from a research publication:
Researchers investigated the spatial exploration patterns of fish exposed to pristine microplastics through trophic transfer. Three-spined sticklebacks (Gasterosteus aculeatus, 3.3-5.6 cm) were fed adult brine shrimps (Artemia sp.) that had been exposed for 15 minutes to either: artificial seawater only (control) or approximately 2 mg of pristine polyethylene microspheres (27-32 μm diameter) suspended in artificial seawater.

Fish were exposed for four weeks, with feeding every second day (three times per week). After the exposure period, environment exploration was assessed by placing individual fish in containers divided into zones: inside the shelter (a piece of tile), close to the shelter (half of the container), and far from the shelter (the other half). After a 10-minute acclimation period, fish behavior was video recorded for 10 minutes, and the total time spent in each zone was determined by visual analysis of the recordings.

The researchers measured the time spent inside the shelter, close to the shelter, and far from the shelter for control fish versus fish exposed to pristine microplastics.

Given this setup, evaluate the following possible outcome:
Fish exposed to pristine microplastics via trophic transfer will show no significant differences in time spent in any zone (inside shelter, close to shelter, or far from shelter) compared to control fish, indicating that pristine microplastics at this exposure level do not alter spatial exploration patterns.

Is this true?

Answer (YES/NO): YES